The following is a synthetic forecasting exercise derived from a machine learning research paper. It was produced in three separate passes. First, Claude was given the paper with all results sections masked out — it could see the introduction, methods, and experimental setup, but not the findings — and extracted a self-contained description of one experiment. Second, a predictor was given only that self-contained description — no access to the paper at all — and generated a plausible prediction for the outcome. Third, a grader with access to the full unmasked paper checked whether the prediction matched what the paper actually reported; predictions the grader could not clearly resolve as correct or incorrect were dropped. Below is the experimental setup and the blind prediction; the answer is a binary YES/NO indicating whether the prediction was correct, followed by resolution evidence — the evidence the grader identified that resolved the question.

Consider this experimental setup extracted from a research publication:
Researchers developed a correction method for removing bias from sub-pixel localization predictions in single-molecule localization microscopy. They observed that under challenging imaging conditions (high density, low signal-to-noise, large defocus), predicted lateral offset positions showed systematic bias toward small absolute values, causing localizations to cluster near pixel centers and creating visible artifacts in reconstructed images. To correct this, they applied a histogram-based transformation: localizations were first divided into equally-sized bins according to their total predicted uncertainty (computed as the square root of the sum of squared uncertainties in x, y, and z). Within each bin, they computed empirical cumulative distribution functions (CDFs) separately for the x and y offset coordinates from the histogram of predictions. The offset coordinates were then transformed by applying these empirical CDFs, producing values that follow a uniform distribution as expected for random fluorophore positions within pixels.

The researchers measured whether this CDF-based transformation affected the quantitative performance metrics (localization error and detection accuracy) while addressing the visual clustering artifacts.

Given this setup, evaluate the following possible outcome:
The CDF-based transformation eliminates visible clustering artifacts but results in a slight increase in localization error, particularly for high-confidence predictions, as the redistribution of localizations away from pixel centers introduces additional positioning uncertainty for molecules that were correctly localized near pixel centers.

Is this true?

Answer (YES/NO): NO